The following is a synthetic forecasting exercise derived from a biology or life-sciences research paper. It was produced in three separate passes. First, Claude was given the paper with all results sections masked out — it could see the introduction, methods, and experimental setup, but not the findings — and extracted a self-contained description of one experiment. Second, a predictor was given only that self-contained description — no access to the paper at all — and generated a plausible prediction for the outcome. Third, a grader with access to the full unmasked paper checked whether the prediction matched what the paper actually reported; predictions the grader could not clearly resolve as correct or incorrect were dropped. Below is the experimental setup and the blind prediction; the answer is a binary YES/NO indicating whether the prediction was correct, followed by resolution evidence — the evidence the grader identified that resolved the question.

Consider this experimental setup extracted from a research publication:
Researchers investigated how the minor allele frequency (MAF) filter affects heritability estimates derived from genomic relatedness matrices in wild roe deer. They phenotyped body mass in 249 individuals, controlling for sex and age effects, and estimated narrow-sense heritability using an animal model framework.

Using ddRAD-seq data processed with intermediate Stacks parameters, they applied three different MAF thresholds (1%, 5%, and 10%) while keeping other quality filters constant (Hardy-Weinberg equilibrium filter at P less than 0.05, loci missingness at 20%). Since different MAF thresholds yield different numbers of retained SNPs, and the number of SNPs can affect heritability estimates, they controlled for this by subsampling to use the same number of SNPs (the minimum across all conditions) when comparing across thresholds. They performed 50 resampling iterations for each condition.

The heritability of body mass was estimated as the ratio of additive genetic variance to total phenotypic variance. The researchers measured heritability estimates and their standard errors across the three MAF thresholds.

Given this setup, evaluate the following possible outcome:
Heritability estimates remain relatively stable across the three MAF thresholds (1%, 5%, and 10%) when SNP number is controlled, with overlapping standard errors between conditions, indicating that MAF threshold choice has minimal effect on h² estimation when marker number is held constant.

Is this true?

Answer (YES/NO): NO